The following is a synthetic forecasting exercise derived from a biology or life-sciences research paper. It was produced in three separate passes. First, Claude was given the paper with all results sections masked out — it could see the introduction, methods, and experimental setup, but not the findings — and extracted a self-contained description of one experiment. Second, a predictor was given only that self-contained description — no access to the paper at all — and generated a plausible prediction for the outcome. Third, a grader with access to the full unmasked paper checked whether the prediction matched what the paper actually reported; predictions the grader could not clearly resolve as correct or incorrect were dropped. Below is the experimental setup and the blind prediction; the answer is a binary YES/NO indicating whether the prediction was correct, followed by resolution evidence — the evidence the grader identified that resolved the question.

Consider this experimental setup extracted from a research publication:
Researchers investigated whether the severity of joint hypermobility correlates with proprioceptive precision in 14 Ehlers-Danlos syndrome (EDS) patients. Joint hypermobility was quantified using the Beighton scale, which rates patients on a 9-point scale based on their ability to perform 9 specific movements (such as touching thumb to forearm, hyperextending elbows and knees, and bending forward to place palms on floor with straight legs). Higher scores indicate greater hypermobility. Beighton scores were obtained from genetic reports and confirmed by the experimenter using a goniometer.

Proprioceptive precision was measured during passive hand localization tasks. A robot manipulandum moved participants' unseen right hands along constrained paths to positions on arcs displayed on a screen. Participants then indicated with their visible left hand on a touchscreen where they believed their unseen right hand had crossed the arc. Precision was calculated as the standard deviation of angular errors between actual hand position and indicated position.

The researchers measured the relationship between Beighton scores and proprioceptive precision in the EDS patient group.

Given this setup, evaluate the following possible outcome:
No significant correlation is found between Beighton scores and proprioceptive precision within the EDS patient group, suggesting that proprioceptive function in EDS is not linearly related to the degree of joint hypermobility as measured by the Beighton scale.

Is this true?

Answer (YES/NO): NO